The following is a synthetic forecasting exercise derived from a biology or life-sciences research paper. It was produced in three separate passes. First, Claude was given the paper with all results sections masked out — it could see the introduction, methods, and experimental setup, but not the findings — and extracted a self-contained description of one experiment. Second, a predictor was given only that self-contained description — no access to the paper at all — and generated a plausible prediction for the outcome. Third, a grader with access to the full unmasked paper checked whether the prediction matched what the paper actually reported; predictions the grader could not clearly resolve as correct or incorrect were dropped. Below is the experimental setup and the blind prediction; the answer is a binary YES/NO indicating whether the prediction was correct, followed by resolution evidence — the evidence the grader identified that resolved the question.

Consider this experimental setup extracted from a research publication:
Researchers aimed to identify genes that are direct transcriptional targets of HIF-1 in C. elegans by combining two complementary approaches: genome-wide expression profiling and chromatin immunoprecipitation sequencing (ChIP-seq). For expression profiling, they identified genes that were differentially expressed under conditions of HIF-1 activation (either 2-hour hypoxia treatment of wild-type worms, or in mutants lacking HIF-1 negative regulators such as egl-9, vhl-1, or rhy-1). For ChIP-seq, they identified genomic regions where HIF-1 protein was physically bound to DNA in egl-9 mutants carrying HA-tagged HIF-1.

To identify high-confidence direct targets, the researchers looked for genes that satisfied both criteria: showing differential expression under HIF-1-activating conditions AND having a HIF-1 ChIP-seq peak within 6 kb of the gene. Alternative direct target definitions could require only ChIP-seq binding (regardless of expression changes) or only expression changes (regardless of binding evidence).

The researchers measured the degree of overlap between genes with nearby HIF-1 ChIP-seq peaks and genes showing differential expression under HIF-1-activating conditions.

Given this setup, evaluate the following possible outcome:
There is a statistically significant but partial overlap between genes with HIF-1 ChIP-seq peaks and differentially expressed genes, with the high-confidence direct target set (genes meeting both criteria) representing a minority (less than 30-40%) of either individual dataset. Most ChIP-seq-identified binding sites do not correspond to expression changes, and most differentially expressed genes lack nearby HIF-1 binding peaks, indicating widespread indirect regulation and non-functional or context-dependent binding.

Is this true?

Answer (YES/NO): YES